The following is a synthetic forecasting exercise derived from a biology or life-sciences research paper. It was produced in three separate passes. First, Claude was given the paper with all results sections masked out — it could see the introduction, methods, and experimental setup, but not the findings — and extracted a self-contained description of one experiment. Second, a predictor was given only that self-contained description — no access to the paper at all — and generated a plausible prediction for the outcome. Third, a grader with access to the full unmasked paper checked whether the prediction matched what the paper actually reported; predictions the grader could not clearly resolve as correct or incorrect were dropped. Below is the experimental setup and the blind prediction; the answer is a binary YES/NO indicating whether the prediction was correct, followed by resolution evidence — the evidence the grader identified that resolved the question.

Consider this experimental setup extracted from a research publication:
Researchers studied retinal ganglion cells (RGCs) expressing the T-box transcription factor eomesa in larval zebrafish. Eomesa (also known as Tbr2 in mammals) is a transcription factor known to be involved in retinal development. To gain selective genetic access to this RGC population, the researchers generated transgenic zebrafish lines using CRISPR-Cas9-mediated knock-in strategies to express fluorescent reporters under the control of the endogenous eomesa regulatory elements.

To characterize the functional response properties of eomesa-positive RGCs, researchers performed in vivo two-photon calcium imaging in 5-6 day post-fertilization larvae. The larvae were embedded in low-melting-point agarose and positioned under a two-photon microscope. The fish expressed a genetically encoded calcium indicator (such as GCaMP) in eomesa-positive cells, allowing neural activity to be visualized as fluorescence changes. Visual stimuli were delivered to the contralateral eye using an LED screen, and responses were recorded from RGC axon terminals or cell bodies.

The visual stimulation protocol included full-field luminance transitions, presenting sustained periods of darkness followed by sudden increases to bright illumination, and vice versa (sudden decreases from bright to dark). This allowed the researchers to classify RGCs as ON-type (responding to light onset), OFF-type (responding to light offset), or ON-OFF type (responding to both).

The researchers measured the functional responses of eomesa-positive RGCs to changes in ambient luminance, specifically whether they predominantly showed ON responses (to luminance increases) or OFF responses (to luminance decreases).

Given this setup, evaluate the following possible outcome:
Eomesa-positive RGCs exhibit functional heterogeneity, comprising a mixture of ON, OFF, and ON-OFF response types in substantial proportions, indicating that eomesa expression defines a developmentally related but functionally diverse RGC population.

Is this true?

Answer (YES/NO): NO